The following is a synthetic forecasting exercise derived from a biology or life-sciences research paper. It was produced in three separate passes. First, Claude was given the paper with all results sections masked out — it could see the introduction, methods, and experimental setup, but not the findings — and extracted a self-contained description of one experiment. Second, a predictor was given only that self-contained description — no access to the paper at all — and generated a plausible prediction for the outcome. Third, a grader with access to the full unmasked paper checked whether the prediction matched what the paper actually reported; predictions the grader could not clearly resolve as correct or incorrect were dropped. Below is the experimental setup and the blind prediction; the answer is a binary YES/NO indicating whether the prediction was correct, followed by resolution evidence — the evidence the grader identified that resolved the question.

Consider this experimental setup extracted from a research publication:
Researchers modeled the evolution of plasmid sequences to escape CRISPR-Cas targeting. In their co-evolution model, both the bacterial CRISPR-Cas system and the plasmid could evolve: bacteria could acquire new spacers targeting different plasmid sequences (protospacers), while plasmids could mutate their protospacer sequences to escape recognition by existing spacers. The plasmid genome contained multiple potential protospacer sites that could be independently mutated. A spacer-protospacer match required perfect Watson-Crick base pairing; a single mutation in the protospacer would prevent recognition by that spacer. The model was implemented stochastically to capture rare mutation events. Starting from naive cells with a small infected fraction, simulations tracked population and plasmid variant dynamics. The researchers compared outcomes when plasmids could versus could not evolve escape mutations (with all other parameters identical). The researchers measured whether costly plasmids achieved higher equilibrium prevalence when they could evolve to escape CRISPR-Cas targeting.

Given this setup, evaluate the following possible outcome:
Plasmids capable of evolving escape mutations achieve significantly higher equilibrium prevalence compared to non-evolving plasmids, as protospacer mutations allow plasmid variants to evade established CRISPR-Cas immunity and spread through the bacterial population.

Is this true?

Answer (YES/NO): YES